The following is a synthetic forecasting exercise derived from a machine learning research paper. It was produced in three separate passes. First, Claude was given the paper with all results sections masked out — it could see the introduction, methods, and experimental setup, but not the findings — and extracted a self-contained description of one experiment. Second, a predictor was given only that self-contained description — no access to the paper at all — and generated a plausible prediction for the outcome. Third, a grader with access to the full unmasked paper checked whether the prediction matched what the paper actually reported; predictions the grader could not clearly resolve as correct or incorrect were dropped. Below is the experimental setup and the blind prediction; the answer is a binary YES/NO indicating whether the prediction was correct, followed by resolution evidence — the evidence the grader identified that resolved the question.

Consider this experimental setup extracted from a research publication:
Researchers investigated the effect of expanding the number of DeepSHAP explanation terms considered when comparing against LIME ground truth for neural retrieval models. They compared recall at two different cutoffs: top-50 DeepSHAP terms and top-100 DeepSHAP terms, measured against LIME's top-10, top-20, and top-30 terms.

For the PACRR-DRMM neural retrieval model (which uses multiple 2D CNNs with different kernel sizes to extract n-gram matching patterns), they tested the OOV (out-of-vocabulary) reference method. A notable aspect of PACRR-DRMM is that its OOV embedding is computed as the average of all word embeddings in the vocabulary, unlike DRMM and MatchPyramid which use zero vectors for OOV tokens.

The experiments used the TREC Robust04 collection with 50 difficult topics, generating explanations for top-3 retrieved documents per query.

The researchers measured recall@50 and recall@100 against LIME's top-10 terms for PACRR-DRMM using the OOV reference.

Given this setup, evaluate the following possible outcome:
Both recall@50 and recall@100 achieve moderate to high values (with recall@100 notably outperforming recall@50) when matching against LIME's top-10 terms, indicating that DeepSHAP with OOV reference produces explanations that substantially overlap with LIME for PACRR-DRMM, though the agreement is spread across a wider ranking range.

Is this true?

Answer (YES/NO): NO